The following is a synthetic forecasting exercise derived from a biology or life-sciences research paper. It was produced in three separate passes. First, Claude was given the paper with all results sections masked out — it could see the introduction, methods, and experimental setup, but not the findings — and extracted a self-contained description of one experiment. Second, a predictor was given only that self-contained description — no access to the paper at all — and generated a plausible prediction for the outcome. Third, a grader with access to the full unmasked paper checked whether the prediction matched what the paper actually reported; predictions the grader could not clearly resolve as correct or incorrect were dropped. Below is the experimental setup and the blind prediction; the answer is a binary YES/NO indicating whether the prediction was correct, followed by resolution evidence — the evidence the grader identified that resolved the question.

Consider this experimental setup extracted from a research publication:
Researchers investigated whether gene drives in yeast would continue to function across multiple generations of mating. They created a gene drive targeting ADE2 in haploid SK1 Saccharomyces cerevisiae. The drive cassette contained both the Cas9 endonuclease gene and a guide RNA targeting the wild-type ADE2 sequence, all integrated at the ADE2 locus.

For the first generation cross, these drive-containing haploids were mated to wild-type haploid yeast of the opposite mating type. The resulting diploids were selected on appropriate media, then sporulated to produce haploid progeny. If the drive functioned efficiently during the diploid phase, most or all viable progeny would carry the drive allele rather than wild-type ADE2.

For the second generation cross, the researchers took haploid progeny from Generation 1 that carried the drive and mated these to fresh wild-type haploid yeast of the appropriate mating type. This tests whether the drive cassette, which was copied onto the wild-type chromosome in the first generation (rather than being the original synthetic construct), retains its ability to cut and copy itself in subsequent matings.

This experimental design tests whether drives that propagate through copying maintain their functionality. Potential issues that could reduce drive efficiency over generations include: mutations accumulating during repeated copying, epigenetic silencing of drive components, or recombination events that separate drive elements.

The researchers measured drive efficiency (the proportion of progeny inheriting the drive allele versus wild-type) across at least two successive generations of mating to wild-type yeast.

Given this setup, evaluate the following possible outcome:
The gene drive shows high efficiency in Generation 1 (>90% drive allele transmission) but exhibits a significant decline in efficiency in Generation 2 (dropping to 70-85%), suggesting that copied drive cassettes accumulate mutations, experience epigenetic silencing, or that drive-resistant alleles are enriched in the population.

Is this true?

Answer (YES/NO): NO